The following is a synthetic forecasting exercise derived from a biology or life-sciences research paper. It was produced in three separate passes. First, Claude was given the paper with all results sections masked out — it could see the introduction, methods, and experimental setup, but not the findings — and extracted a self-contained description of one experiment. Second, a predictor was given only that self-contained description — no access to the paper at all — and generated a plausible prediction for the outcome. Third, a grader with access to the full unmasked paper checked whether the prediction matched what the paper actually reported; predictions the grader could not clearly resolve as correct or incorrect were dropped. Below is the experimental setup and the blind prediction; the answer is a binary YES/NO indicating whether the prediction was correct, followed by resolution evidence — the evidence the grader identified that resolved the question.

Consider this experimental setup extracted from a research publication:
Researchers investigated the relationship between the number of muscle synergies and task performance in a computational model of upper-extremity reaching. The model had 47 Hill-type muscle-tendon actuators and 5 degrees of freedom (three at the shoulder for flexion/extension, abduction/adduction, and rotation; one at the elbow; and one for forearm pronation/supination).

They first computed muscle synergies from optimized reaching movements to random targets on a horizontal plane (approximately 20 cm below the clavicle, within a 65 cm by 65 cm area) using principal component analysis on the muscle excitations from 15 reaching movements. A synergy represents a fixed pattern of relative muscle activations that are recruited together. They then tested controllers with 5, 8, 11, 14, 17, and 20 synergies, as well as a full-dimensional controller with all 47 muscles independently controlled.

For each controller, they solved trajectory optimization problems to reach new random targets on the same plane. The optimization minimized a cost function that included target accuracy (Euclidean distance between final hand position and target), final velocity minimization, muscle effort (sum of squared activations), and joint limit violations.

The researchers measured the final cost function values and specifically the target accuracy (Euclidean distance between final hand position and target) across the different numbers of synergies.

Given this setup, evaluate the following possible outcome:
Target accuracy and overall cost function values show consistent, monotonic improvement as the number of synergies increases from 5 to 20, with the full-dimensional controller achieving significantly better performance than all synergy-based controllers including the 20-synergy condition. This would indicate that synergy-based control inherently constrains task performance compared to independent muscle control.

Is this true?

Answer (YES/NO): NO